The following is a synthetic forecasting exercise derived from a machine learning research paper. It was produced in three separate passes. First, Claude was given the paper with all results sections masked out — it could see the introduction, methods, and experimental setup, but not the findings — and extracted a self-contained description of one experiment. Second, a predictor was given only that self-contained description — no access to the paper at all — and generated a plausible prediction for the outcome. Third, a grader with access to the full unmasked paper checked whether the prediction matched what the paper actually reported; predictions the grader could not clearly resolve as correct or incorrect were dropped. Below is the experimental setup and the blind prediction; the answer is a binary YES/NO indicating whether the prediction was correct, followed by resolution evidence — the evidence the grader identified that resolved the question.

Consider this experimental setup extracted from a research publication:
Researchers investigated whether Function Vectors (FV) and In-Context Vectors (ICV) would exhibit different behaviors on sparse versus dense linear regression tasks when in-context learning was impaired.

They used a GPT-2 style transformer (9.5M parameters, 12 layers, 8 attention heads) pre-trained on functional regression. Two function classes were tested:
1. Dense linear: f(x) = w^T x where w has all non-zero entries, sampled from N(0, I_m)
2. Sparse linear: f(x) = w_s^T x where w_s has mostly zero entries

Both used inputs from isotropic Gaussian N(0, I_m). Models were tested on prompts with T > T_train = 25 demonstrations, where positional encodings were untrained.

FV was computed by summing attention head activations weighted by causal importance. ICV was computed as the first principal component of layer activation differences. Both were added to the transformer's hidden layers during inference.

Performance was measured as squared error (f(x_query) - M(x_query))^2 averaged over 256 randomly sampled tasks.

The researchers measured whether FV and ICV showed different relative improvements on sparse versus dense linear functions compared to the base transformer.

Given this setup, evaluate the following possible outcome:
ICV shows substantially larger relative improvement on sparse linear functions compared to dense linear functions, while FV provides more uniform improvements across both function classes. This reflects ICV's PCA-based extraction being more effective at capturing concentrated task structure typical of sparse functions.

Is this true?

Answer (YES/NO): NO